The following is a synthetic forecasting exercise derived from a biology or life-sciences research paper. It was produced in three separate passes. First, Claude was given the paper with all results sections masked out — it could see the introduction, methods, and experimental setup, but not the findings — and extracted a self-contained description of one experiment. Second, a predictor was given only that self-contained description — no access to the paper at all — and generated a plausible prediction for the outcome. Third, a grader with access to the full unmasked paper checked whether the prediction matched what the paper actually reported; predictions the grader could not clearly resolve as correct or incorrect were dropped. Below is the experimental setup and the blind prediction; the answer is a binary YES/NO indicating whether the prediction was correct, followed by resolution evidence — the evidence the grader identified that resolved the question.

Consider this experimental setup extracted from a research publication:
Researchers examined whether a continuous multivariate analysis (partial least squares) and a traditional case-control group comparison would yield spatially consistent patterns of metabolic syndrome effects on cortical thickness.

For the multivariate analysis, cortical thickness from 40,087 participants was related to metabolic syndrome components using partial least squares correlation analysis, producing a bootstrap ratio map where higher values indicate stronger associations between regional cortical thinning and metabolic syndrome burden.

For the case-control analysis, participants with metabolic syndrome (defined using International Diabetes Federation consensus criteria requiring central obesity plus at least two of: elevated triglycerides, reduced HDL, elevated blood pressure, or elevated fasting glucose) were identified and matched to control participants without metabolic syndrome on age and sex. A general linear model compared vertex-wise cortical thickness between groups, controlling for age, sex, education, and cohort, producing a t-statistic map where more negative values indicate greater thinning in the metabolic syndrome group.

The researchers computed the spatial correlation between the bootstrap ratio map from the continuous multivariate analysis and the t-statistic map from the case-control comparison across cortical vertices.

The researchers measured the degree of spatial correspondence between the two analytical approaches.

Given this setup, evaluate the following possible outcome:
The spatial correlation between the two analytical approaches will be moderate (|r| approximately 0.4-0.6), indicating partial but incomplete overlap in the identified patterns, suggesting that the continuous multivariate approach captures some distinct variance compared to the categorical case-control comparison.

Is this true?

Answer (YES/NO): NO